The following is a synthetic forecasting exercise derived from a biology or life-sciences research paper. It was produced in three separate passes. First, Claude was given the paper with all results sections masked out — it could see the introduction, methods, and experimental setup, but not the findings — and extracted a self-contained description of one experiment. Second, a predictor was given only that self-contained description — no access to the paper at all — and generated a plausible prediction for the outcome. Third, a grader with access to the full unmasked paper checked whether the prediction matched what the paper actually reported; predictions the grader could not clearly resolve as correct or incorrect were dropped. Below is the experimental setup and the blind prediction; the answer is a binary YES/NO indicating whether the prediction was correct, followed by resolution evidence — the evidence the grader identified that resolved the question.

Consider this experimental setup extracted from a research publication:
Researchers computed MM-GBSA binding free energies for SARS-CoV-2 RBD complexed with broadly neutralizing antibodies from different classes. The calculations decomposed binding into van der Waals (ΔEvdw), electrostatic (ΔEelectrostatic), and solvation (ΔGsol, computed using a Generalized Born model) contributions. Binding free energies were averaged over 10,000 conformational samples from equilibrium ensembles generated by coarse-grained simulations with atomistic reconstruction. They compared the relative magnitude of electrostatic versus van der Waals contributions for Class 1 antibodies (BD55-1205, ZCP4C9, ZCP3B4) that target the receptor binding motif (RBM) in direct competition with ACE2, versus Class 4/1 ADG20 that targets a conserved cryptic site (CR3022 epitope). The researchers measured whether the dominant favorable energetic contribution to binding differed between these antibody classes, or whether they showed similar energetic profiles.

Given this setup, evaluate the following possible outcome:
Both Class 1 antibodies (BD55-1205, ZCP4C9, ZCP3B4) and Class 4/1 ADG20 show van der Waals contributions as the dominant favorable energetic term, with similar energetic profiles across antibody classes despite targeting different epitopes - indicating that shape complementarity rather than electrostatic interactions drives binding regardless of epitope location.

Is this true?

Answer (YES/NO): YES